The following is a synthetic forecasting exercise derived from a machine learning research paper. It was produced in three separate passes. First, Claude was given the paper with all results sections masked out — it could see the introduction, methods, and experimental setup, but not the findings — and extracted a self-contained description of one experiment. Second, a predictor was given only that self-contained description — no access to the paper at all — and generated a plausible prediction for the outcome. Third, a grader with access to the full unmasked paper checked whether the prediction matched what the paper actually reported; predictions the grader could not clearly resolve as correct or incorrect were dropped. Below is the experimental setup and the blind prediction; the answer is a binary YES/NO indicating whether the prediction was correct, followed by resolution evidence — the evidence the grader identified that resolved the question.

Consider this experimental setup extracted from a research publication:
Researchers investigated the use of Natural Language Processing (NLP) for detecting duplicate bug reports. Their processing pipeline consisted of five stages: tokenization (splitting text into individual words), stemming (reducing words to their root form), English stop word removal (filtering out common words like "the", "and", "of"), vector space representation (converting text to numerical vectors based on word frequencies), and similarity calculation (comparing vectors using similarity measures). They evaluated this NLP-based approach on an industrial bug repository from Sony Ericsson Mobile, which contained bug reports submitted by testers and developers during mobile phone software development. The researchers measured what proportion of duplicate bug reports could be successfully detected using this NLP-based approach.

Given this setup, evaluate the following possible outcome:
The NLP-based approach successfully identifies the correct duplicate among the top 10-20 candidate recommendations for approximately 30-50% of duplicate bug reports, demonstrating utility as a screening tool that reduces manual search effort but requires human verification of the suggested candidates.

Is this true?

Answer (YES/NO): NO